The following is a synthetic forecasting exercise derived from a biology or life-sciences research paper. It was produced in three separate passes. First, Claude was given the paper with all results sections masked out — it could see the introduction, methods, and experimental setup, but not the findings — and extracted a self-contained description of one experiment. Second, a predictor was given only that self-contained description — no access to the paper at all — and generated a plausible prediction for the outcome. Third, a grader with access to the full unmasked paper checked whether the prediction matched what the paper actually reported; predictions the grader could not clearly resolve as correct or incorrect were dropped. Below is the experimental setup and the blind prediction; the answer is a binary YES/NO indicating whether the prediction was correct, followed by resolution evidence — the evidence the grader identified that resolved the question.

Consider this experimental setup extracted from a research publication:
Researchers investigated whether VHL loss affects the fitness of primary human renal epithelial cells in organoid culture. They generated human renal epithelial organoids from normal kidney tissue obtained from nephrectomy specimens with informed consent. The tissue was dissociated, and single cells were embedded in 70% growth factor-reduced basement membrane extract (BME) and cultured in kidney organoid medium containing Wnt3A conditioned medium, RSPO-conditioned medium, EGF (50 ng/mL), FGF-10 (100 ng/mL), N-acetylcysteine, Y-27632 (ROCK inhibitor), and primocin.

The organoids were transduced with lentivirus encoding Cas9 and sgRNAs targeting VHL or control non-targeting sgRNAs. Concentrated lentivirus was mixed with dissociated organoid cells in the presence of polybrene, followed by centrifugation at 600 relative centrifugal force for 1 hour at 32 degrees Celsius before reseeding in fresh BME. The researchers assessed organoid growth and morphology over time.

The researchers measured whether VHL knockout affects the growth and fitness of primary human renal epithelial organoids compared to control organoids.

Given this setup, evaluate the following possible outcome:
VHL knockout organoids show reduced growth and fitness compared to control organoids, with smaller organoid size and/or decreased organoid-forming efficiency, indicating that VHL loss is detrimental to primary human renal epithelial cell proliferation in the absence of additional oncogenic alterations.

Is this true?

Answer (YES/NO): YES